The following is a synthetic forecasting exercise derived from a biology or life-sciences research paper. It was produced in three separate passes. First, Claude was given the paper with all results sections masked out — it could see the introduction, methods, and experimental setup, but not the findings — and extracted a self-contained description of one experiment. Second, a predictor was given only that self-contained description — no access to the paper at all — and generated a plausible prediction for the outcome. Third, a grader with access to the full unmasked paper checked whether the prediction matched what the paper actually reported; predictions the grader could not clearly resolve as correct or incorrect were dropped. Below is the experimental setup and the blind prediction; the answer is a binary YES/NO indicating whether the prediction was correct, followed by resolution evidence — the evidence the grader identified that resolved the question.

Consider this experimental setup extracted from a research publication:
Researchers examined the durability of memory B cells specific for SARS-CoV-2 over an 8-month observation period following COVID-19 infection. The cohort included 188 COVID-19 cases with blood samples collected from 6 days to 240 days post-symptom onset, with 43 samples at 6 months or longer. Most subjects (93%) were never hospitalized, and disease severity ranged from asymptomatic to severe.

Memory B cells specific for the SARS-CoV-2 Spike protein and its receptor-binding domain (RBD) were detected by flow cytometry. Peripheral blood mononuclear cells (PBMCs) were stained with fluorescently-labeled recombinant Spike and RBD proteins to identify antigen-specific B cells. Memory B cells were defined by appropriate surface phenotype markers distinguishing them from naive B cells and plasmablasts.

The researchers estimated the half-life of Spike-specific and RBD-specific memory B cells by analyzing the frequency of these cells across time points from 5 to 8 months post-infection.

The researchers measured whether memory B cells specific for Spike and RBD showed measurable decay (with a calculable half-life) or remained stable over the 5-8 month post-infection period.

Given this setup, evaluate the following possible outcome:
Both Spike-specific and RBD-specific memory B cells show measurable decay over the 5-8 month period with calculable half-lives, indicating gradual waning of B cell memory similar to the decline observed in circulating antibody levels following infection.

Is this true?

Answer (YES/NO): NO